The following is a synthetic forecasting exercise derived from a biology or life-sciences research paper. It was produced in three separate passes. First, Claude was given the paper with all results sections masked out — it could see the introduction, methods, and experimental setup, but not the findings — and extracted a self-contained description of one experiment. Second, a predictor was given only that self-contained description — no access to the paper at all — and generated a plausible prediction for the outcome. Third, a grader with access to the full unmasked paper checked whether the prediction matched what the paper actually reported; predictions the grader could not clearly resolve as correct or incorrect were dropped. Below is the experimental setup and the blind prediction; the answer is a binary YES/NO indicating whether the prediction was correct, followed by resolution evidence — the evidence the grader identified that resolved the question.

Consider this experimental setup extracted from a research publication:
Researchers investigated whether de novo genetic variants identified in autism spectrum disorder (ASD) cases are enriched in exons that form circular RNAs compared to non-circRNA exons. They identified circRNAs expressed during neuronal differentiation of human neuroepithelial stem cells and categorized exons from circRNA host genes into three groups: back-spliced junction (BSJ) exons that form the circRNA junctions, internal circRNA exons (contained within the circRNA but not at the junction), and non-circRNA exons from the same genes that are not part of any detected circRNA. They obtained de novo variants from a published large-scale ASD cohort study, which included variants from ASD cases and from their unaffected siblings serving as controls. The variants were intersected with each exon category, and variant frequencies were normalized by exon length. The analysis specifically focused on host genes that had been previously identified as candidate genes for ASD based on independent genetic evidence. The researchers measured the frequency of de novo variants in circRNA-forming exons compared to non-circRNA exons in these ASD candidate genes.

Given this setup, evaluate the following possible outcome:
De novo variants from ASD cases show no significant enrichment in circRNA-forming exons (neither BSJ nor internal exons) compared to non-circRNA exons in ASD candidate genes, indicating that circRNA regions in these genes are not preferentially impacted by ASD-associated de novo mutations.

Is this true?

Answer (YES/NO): NO